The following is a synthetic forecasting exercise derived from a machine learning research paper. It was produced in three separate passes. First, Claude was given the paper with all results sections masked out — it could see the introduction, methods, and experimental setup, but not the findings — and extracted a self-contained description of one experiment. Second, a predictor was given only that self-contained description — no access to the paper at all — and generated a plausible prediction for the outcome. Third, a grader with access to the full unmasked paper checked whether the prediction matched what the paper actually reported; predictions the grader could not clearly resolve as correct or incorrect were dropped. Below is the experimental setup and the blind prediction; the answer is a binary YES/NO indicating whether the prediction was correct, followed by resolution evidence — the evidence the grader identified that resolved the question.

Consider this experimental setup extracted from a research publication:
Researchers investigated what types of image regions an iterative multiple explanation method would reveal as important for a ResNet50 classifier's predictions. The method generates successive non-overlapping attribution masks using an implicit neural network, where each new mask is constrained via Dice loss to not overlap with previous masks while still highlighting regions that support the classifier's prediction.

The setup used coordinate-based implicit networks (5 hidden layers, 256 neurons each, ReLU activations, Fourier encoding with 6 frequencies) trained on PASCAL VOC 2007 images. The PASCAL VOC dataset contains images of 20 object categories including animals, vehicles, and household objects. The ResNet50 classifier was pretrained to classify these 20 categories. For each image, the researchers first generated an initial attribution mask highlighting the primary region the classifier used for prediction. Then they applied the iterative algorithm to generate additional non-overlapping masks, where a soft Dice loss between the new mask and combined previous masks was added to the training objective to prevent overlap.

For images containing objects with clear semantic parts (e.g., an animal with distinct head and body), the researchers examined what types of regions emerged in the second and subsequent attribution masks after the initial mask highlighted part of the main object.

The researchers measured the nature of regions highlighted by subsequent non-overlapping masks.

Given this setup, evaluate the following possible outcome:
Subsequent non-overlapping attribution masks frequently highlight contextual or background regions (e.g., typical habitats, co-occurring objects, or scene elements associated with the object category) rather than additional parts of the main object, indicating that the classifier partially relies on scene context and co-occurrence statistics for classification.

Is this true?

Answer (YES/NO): NO